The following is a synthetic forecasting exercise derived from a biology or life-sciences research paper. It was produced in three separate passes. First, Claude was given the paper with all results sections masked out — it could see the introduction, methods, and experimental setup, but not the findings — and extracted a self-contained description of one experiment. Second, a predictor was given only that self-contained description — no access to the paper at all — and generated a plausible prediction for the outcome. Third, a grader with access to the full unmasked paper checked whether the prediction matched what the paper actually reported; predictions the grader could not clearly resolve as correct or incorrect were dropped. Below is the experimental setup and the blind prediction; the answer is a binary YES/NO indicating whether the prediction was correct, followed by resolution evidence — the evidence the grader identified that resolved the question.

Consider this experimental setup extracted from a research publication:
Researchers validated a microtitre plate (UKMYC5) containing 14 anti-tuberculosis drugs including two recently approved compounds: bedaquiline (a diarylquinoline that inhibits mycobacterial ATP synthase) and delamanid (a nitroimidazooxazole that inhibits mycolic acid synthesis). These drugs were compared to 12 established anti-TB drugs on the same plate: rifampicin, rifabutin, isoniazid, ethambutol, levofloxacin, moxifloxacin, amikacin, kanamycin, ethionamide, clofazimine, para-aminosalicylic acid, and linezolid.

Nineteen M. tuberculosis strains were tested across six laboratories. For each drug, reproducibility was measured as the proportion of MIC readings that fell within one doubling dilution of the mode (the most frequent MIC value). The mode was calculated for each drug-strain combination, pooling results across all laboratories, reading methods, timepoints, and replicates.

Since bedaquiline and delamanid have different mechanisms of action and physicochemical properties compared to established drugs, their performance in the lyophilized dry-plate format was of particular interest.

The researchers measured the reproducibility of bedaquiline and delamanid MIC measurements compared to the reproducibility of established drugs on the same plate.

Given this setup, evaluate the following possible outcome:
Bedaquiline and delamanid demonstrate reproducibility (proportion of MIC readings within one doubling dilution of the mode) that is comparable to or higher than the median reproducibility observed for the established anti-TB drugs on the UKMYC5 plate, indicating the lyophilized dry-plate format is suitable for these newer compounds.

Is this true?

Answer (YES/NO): NO